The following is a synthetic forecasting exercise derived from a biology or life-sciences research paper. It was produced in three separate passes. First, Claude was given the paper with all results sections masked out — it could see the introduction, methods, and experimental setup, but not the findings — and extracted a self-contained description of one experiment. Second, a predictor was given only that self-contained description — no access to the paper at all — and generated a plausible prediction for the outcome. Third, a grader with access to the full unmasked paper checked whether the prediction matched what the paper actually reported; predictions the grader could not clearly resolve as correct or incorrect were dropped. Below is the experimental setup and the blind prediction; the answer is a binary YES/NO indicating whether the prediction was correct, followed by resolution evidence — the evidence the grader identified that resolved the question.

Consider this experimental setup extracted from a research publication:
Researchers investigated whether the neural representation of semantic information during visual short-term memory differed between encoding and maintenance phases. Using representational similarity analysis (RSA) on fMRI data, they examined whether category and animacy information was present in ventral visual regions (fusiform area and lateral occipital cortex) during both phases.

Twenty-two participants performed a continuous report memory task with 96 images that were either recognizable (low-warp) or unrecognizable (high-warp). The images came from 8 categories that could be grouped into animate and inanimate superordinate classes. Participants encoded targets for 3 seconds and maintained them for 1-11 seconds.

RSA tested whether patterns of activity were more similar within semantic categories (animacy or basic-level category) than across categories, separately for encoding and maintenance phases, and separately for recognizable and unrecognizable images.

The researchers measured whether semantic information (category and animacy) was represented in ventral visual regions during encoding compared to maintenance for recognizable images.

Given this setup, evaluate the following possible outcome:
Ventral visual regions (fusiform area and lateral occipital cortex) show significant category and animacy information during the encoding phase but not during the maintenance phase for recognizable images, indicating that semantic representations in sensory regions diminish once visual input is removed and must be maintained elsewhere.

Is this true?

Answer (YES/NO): YES